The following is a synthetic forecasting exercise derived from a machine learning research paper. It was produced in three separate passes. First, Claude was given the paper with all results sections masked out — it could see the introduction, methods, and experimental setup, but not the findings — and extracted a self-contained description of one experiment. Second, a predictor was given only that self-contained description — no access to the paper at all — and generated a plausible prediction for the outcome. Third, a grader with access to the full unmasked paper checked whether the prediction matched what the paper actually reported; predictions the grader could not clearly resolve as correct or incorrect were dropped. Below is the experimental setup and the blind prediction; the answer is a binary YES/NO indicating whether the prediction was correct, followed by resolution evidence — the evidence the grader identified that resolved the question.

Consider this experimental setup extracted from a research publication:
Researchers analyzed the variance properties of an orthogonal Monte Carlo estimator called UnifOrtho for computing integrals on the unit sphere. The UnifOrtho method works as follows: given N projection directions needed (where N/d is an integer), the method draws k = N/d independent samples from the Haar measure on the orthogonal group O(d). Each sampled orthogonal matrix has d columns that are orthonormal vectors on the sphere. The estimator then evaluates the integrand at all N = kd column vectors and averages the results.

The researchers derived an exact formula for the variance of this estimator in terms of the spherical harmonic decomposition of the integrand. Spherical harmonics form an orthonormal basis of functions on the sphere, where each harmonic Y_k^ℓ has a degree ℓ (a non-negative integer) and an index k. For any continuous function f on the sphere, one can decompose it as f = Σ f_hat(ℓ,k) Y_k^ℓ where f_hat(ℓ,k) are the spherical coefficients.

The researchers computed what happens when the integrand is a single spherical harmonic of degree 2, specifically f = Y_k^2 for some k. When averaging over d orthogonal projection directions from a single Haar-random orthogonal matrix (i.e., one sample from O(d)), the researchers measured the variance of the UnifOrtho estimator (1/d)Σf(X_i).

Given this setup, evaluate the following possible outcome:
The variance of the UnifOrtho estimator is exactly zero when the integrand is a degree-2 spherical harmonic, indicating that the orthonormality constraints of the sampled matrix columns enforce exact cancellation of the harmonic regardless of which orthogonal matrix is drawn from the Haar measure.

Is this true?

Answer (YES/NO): YES